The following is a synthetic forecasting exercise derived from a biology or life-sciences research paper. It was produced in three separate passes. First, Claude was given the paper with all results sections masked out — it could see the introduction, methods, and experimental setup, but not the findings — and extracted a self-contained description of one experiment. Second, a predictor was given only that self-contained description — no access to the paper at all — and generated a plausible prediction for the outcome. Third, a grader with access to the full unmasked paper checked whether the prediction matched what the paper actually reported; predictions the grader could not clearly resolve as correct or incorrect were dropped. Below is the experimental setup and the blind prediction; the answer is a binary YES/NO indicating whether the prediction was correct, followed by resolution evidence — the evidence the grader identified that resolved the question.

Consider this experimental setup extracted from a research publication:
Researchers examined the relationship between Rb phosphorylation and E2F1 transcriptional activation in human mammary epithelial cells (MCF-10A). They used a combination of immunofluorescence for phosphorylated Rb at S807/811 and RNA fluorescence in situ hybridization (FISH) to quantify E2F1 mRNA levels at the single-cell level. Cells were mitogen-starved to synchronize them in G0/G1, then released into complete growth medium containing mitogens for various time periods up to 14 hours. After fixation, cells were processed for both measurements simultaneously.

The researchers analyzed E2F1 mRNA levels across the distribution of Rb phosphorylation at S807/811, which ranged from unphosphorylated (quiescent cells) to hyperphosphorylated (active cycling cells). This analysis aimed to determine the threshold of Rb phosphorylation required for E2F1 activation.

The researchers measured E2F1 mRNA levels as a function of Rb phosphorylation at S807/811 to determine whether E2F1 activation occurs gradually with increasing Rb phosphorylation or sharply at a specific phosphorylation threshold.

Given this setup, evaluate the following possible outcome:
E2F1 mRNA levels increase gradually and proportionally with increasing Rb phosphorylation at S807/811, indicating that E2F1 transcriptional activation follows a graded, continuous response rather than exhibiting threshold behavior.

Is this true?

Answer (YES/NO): NO